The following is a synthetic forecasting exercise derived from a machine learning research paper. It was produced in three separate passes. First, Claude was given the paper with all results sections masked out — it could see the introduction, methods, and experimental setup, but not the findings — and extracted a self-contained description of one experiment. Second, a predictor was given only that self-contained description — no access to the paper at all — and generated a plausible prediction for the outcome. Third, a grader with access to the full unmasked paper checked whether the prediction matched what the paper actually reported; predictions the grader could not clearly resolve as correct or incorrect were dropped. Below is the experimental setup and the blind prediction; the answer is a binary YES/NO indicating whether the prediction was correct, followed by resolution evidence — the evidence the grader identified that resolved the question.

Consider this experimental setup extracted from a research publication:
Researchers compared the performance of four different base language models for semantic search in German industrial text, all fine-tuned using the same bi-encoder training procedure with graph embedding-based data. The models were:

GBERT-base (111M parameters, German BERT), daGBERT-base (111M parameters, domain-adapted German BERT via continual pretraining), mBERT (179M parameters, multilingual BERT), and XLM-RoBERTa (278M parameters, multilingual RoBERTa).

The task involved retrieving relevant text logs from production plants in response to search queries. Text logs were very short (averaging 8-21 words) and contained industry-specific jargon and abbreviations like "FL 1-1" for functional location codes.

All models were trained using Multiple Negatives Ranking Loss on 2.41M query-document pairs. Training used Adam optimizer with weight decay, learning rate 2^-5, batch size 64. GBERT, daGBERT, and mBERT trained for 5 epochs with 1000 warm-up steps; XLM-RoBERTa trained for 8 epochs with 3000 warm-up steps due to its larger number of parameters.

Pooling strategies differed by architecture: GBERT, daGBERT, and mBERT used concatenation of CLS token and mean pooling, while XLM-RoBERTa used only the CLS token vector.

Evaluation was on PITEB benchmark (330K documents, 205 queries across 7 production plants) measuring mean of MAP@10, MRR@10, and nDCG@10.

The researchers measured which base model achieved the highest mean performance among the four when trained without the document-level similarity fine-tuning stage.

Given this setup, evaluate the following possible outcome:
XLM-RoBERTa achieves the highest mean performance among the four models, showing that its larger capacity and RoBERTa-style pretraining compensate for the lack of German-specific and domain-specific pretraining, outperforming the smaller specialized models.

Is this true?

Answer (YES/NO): NO